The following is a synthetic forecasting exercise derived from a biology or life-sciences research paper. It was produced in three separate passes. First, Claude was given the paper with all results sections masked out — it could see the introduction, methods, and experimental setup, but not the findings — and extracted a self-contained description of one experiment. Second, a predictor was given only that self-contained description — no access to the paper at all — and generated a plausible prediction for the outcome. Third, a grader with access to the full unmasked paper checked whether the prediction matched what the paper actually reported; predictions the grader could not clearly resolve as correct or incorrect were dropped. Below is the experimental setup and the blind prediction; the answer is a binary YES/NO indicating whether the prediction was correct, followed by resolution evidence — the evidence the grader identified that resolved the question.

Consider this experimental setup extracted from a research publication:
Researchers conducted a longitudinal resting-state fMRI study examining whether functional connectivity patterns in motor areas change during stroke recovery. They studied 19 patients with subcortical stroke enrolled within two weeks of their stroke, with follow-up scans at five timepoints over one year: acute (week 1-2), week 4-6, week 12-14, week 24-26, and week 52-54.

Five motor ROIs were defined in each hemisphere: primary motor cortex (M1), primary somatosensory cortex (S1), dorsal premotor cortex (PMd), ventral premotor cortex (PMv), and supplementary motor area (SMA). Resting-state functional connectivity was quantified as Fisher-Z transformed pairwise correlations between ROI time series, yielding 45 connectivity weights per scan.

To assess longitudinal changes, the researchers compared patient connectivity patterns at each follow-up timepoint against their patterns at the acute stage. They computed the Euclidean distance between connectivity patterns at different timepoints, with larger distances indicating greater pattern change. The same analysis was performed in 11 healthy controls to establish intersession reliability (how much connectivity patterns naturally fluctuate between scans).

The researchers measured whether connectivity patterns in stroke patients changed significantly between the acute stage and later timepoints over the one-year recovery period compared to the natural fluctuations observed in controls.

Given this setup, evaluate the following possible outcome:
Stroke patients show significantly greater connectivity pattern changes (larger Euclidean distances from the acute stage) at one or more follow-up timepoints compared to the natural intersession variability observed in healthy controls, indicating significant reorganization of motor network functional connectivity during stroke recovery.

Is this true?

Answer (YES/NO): NO